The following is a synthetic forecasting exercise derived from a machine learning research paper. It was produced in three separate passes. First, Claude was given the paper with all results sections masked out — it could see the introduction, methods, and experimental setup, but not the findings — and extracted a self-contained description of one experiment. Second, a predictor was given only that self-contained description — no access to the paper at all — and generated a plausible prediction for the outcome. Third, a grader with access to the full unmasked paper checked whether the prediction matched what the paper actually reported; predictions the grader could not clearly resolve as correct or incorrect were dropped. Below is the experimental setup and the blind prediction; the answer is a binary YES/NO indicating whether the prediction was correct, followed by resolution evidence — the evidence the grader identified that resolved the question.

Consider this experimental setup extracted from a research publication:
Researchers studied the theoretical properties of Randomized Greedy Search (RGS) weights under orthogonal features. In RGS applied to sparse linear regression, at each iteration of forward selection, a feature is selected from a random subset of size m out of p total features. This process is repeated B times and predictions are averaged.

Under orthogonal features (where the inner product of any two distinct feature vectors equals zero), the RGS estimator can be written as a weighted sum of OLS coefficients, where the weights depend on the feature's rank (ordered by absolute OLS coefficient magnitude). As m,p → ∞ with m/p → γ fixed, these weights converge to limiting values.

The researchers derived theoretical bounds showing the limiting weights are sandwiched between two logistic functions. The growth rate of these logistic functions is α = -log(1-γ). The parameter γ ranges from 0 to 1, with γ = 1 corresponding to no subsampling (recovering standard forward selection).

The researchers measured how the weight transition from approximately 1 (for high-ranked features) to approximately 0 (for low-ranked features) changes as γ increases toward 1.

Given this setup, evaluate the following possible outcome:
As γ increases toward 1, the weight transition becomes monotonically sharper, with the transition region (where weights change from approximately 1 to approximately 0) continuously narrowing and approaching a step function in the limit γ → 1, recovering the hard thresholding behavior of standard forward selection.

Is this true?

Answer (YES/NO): YES